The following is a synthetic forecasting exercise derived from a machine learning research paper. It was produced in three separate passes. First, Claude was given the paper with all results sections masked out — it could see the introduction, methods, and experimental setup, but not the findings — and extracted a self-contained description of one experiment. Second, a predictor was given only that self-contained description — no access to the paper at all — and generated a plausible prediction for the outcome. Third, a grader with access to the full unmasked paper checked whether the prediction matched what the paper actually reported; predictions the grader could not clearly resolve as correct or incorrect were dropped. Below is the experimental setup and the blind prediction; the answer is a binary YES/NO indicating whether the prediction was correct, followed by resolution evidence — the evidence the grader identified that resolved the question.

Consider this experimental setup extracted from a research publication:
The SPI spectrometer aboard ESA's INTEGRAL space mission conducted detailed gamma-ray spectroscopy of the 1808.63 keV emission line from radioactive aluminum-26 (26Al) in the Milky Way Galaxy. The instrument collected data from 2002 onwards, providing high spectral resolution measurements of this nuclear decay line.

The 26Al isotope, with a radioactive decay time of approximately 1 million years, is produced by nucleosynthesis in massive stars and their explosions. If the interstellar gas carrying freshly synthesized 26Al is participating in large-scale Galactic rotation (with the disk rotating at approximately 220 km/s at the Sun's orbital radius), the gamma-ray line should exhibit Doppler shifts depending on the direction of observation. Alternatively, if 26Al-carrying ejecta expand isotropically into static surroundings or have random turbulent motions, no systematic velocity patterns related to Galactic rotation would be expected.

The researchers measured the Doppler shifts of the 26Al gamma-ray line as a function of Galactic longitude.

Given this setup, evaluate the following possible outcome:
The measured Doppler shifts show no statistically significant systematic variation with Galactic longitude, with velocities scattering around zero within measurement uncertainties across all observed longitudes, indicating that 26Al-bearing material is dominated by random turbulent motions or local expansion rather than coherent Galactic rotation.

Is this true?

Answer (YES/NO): NO